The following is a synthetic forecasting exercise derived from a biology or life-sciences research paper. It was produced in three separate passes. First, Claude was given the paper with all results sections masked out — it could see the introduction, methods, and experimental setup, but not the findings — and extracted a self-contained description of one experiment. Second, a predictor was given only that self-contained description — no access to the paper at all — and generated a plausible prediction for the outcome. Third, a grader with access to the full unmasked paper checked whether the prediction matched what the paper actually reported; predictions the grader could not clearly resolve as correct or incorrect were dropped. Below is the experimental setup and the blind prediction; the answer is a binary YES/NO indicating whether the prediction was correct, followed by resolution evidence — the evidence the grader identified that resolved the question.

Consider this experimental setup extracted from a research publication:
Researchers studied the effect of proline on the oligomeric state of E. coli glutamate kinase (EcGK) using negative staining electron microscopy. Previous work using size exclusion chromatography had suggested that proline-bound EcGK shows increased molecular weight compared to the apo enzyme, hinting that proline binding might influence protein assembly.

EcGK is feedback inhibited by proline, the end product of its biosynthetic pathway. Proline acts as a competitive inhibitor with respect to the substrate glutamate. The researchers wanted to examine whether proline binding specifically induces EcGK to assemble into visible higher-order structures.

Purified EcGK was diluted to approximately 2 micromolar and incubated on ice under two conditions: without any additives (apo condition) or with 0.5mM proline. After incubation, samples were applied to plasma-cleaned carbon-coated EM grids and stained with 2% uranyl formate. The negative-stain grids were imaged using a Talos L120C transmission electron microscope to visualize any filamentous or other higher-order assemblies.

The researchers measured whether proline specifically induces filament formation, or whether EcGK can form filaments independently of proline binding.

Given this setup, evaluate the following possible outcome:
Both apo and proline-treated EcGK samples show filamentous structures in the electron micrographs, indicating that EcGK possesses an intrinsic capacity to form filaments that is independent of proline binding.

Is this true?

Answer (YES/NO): YES